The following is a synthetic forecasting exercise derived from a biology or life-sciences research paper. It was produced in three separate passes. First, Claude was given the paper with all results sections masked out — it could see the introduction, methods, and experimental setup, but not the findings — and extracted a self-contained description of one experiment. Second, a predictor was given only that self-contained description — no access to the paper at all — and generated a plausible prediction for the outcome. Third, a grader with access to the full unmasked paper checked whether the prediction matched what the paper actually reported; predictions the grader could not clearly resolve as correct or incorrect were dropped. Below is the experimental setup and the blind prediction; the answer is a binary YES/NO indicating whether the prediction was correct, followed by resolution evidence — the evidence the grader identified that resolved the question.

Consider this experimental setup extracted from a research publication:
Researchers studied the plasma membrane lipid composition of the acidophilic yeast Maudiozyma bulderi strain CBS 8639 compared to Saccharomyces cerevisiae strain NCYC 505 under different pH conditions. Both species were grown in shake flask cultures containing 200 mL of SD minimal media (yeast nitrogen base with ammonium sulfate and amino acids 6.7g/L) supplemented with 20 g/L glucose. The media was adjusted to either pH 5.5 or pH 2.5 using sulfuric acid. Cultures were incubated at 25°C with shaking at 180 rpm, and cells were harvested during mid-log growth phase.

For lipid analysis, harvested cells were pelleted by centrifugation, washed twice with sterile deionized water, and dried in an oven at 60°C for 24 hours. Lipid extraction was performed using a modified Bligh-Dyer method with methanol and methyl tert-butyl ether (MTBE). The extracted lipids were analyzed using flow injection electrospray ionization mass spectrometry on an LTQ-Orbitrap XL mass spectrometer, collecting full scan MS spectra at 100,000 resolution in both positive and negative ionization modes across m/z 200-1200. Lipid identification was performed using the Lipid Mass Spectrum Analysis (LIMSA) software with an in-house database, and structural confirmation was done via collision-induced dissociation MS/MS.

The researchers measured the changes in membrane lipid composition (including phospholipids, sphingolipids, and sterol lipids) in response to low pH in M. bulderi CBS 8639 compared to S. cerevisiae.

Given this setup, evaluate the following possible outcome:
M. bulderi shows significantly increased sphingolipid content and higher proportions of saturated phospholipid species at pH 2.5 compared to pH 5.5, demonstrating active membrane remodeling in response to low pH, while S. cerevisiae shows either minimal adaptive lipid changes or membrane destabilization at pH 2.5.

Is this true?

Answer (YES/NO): NO